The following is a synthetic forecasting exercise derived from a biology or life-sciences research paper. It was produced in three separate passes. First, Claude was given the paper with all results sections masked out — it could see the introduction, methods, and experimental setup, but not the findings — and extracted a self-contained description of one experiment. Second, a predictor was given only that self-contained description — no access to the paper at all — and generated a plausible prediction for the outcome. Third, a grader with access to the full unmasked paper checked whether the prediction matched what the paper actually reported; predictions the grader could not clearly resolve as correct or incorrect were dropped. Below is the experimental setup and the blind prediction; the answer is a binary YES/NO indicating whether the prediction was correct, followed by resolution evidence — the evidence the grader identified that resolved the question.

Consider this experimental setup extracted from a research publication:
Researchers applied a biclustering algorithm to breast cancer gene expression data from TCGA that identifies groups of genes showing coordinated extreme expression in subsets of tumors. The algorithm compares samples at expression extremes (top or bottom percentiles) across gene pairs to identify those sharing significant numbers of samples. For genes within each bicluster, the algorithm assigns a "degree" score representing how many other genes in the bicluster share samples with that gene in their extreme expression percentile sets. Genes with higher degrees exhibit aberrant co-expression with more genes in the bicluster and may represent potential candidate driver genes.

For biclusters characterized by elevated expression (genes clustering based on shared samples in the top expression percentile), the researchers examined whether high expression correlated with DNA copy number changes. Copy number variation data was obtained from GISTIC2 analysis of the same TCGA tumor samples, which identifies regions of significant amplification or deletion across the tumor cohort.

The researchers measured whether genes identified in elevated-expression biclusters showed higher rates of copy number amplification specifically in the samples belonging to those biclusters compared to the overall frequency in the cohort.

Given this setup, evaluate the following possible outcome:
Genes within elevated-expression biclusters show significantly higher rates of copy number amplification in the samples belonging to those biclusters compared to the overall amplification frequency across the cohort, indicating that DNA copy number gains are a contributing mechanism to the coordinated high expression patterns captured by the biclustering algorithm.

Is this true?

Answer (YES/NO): YES